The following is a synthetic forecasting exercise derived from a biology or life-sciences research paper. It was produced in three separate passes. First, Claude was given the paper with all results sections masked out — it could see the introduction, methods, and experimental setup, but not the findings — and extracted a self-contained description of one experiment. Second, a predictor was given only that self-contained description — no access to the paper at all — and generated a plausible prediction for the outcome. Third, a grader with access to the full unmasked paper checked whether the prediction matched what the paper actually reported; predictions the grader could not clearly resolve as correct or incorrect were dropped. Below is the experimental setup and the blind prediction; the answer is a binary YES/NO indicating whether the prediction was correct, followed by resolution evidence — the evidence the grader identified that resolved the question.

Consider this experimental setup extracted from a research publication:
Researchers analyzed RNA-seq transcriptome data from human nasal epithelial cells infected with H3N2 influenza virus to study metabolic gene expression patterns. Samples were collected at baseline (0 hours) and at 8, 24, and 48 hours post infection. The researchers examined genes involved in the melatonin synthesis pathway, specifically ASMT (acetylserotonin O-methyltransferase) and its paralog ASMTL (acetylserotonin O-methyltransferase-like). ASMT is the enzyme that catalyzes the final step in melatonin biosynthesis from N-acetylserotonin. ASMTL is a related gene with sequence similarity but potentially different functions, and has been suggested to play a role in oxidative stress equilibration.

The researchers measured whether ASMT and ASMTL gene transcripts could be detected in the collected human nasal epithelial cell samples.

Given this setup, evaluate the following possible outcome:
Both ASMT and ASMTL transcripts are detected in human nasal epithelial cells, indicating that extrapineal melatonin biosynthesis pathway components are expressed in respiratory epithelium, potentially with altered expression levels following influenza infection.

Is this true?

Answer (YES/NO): NO